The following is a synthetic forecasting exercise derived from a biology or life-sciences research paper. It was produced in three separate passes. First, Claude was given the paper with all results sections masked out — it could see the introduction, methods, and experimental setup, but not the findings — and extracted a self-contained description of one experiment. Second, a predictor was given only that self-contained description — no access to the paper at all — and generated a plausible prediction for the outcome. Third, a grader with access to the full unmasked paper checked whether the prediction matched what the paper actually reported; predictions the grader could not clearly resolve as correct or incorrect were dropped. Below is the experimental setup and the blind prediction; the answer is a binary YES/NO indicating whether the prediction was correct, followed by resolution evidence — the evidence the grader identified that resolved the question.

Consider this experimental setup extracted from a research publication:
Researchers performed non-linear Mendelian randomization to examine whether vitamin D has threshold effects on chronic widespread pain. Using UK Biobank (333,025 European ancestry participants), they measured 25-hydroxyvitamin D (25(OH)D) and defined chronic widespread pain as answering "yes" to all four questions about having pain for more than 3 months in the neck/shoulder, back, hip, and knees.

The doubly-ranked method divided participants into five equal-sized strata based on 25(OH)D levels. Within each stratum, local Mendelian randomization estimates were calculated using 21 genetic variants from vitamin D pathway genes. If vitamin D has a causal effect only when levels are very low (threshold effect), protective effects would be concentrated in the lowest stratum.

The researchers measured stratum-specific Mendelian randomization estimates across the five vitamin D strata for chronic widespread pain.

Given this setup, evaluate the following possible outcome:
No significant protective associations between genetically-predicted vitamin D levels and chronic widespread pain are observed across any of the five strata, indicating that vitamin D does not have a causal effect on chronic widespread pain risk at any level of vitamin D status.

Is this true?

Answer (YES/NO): NO